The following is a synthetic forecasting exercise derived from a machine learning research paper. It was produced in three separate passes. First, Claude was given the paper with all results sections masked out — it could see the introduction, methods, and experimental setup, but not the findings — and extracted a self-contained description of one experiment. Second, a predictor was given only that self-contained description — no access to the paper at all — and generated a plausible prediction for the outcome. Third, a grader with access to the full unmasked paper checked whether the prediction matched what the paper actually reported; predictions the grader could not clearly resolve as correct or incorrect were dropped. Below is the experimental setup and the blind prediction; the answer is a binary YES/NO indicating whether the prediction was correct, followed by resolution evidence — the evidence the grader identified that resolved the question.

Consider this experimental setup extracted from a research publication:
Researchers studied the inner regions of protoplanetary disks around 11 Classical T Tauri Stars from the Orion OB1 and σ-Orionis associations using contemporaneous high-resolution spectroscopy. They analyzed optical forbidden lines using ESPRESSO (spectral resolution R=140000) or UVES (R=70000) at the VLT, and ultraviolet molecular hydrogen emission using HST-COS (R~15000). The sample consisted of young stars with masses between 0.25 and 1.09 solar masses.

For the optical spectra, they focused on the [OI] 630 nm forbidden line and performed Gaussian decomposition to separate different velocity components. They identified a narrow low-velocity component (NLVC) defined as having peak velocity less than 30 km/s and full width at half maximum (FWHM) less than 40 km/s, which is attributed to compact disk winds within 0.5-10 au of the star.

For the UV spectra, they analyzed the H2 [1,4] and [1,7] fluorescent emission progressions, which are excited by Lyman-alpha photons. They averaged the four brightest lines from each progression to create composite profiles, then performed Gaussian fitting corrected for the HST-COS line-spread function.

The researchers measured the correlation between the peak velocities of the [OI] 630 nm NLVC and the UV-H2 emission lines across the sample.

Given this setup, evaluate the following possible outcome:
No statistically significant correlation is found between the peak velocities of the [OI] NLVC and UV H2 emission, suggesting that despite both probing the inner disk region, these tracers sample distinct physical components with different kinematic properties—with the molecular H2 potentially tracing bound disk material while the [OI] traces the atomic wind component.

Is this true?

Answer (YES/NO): NO